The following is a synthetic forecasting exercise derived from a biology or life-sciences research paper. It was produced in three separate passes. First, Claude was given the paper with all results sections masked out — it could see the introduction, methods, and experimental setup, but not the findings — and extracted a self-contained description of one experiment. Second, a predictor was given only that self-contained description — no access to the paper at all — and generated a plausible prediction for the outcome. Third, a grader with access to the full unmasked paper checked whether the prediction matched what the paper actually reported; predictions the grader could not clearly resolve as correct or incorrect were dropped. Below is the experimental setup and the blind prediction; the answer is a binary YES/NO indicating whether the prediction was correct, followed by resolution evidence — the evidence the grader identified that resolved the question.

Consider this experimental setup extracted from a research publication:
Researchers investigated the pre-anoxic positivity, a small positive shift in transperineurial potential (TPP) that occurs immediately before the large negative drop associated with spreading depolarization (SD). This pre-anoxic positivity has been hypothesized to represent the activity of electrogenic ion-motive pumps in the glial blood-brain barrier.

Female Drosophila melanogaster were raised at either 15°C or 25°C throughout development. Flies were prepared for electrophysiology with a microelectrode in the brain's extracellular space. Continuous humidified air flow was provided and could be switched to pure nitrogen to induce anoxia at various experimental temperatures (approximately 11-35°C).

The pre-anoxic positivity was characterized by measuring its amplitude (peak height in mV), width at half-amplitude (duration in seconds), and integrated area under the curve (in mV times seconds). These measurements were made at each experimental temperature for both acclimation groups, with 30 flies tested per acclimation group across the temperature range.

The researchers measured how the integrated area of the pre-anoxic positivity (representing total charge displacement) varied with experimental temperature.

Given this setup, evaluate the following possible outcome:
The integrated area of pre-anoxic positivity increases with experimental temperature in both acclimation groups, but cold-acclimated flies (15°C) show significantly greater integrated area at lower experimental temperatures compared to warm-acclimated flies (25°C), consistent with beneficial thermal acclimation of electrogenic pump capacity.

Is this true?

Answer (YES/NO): NO